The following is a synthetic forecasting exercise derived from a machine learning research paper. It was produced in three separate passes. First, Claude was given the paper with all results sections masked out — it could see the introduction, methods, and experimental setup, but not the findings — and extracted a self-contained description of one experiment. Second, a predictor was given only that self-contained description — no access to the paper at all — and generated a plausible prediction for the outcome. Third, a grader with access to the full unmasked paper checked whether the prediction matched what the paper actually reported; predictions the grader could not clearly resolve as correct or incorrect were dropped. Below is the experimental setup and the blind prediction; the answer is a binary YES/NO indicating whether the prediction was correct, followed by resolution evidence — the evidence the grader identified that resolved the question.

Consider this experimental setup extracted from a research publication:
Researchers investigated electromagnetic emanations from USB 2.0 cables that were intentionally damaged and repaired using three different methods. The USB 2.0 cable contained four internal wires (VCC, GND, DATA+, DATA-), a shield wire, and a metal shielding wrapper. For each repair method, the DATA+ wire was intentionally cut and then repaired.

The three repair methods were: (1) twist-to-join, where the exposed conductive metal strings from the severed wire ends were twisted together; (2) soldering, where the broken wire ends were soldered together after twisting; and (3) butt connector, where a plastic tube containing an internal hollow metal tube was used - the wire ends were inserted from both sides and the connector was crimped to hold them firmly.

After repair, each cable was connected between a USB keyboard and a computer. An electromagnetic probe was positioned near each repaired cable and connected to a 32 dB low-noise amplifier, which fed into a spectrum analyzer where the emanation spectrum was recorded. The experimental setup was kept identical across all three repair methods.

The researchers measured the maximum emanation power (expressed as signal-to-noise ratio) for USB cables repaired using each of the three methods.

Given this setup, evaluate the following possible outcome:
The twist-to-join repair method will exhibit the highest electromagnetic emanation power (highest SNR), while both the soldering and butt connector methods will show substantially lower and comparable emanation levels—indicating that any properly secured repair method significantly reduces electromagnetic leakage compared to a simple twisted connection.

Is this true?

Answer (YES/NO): NO